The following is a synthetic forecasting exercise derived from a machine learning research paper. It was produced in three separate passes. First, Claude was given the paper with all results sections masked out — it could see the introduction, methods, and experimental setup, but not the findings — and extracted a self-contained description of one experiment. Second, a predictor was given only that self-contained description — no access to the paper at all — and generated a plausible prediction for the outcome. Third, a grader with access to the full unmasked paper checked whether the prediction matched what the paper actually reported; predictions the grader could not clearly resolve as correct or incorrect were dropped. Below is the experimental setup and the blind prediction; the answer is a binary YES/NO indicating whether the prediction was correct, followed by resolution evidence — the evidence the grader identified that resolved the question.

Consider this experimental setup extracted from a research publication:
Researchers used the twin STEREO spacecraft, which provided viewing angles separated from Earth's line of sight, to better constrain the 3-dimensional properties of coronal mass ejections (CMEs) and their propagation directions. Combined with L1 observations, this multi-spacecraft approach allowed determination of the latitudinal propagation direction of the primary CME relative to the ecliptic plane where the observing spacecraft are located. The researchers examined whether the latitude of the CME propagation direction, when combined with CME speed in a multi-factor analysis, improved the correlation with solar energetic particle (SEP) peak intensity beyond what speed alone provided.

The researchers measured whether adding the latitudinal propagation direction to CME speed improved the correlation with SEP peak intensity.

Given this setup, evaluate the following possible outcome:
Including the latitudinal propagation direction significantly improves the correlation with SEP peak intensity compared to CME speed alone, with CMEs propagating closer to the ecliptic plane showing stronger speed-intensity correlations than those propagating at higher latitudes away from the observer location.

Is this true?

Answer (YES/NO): YES